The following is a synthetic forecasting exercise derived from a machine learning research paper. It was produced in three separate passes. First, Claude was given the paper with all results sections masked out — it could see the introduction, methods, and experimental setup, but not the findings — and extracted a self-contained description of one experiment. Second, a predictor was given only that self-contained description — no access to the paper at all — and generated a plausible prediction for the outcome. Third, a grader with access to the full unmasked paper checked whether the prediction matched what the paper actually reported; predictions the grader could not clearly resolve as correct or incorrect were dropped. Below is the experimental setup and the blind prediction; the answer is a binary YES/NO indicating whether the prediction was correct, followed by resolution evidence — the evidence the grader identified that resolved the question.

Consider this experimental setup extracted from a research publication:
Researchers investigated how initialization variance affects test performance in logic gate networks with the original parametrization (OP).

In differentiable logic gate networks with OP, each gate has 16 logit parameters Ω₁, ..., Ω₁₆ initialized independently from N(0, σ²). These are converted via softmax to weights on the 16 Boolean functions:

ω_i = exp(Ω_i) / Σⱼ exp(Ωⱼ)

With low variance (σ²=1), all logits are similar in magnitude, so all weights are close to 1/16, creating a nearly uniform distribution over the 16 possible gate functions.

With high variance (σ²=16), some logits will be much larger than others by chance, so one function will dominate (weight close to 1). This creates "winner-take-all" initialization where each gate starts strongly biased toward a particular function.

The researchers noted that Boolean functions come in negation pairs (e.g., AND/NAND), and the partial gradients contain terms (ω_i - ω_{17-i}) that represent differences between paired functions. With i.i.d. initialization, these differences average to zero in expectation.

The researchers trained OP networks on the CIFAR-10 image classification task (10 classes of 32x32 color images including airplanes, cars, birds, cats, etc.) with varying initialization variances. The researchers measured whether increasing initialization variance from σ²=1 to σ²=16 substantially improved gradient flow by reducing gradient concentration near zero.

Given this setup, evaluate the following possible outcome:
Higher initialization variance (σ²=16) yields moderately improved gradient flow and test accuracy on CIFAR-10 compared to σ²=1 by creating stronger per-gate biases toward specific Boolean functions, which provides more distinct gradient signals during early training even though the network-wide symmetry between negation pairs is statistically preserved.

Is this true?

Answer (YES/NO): NO